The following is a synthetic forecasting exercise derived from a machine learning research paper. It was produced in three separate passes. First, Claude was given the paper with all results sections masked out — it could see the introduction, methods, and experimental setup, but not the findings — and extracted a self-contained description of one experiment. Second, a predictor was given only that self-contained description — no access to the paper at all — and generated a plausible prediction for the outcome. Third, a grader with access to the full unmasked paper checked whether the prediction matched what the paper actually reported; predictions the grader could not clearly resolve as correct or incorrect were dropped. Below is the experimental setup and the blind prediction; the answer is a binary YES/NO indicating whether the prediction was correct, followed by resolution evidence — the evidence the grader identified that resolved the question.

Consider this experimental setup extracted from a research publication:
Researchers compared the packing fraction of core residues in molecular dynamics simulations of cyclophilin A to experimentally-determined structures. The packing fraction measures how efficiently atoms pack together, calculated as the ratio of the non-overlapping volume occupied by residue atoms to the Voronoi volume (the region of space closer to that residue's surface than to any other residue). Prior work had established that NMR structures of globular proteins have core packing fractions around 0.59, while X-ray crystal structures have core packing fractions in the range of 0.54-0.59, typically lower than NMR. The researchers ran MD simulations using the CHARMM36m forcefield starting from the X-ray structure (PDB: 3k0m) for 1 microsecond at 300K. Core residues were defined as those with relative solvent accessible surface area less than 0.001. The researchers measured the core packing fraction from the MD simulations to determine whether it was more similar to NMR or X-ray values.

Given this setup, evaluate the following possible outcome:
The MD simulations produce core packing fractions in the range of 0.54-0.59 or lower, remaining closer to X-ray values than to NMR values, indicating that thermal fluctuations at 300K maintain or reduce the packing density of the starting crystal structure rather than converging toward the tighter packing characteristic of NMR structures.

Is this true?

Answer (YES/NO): YES